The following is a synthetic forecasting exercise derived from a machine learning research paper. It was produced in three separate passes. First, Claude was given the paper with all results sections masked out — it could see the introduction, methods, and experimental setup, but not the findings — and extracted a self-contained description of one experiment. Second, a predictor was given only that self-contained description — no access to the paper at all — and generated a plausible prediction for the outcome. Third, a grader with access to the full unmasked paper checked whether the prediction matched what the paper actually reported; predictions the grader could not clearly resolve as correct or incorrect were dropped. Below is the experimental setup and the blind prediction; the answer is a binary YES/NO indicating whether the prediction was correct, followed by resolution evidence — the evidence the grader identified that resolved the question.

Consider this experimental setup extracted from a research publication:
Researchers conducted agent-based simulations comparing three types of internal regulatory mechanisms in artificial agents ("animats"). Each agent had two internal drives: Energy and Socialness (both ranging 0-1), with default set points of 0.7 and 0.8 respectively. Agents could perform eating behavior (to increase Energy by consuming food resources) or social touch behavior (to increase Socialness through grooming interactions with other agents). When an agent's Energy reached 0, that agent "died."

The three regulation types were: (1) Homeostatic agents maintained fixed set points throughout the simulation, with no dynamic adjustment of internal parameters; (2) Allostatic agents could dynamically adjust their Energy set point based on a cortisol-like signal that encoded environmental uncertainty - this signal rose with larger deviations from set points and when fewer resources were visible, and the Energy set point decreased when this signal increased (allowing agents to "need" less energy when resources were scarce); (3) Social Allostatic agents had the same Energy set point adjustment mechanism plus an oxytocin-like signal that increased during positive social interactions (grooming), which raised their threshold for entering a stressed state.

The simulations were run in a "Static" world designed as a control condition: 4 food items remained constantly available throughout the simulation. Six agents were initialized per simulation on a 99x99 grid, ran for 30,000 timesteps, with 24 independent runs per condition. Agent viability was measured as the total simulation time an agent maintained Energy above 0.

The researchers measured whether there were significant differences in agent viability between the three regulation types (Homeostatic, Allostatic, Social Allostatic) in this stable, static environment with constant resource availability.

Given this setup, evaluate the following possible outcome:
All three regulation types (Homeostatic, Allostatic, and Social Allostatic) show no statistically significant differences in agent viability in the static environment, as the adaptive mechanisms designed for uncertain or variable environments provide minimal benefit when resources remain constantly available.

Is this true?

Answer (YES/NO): NO